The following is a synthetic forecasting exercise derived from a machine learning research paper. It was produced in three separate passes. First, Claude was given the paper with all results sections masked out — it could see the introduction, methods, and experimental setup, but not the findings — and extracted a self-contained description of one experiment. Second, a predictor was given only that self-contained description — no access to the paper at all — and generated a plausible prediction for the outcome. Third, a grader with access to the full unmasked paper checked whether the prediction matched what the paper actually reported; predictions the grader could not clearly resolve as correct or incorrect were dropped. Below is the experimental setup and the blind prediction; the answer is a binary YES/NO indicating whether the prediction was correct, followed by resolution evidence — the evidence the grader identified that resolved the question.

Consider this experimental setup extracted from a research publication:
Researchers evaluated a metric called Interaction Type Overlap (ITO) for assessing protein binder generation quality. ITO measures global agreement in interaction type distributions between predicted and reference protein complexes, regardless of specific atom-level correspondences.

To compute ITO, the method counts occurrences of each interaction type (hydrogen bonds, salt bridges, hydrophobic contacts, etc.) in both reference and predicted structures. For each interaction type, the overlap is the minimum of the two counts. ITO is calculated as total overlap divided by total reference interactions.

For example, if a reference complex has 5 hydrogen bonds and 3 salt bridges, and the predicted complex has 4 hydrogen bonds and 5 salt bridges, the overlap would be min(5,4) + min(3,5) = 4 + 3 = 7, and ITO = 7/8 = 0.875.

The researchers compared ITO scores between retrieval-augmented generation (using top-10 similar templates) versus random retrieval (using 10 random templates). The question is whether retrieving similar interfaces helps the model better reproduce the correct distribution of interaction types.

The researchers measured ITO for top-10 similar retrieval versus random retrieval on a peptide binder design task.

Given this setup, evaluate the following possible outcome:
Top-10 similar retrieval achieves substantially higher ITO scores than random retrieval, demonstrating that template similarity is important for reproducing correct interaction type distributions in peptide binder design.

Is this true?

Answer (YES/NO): YES